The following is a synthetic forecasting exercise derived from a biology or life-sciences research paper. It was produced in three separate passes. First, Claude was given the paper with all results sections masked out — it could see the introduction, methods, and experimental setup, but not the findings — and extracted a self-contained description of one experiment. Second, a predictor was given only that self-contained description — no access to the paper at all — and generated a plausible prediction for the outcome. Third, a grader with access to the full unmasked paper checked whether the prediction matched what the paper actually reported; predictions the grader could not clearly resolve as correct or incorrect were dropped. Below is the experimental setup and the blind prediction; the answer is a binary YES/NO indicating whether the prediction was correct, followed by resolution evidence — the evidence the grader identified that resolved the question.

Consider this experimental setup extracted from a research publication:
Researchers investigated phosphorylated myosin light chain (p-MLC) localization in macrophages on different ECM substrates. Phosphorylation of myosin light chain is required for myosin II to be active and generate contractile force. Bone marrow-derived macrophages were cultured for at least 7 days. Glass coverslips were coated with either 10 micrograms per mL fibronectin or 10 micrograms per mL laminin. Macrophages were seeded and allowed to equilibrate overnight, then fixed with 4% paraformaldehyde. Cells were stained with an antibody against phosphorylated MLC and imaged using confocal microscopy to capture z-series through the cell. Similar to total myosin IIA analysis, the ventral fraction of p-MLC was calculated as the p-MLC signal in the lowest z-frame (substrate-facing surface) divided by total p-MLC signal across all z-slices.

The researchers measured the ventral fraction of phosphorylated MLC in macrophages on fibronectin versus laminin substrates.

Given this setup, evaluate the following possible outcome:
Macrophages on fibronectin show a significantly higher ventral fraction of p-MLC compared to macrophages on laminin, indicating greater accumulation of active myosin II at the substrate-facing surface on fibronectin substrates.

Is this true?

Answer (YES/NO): YES